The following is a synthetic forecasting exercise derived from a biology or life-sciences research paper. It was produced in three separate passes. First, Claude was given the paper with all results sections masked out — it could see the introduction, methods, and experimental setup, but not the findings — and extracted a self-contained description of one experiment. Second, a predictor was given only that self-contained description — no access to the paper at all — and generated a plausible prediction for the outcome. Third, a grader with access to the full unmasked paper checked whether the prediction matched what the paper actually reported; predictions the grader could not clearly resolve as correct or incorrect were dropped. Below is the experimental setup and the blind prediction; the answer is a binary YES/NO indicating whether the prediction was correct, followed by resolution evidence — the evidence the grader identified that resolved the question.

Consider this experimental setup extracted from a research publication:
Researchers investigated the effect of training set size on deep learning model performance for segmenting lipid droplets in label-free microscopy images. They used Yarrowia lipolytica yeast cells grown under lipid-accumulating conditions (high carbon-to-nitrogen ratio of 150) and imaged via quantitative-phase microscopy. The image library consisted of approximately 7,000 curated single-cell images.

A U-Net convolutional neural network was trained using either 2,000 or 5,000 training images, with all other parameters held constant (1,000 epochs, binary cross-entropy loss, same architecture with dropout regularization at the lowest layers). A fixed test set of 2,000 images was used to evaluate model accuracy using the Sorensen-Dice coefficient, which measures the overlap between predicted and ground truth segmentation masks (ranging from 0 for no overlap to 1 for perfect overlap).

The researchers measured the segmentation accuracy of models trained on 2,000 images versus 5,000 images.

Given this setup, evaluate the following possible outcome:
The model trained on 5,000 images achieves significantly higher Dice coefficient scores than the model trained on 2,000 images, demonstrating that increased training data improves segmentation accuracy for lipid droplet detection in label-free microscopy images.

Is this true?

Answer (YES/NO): NO